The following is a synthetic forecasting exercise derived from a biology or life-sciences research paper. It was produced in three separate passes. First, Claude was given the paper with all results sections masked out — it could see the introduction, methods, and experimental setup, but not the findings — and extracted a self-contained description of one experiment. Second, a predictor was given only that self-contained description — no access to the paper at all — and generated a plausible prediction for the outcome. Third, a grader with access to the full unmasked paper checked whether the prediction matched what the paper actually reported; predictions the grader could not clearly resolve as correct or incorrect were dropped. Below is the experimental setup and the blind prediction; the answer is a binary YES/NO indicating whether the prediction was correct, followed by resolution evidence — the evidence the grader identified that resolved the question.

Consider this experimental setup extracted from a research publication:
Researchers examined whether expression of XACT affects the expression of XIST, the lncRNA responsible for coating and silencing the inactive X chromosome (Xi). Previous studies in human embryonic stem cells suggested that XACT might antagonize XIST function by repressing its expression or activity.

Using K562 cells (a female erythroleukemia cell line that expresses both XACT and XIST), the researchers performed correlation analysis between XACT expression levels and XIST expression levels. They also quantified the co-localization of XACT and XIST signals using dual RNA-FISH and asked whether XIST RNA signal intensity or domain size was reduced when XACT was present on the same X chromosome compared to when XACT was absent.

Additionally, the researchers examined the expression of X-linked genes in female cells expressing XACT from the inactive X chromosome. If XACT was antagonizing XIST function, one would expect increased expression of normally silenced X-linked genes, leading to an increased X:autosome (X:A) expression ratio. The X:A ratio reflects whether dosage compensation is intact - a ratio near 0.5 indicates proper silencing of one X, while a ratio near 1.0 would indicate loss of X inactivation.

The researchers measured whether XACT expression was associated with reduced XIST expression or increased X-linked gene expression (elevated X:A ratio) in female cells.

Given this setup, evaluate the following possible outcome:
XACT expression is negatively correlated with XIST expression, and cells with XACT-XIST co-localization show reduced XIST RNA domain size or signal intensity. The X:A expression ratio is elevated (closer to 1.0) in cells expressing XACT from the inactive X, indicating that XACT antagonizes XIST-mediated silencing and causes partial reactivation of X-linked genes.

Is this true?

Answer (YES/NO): NO